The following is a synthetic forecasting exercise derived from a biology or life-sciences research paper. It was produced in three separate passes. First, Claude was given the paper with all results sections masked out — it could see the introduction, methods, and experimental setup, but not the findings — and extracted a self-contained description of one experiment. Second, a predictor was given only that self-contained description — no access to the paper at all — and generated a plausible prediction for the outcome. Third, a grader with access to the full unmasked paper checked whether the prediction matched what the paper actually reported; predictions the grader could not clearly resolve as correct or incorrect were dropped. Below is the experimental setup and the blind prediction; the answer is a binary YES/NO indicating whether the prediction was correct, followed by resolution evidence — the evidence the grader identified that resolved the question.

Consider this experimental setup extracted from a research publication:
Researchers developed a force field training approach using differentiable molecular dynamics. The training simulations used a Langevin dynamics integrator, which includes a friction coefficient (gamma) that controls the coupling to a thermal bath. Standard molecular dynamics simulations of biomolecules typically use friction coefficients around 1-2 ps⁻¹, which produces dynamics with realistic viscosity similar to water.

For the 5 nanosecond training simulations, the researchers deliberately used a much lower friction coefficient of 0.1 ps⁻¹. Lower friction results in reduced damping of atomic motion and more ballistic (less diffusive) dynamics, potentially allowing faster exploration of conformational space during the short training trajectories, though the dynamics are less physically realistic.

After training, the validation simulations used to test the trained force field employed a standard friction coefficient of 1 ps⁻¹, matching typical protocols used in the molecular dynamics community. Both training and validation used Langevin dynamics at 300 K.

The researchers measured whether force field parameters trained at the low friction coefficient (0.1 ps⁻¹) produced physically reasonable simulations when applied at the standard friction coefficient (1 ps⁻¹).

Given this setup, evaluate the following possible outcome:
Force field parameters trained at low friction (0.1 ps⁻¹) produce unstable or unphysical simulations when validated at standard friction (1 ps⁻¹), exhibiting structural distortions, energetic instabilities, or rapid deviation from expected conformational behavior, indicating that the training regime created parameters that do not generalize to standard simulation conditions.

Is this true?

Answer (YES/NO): NO